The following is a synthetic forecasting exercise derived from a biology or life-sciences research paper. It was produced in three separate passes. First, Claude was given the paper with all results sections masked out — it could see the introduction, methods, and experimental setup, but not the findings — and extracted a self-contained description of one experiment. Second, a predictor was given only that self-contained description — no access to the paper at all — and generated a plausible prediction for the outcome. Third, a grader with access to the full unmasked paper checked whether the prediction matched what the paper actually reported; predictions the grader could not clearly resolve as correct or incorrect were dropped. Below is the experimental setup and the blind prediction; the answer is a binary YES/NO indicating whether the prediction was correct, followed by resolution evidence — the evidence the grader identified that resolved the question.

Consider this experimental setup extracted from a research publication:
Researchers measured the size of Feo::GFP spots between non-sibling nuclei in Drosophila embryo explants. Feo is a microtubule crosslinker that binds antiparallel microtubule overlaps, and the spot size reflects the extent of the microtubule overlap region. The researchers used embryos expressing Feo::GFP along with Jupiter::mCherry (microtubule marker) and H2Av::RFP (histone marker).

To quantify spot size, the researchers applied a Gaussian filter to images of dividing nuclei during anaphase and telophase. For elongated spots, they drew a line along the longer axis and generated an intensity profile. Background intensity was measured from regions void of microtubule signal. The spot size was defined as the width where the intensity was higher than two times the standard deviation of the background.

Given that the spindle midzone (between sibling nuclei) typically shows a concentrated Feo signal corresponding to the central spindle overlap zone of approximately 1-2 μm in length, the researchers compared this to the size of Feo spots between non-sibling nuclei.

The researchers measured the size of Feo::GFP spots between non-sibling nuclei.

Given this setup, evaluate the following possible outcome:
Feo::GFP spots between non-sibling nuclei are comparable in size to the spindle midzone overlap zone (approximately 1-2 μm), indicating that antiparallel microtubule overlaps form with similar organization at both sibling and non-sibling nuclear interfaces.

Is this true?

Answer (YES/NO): YES